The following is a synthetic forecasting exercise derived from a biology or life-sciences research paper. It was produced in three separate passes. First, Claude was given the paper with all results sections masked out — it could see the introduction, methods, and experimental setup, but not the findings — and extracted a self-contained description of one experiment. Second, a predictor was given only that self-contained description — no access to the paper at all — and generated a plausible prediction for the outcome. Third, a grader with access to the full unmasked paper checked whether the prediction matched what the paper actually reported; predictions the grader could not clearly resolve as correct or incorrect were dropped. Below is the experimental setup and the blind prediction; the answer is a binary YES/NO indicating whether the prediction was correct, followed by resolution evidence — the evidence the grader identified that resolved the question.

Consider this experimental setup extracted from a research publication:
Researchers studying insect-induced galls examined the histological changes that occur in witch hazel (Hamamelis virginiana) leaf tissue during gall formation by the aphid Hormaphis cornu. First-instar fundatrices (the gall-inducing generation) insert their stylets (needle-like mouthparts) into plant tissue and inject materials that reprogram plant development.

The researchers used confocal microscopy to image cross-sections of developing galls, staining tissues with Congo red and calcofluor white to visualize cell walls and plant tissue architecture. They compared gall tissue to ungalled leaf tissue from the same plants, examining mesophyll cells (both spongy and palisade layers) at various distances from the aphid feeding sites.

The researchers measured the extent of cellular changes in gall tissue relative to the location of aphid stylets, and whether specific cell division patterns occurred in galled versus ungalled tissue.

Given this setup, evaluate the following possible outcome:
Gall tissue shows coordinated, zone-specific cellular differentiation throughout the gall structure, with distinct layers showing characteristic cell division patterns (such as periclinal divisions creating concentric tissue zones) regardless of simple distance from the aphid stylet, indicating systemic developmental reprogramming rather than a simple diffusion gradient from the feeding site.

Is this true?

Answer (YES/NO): NO